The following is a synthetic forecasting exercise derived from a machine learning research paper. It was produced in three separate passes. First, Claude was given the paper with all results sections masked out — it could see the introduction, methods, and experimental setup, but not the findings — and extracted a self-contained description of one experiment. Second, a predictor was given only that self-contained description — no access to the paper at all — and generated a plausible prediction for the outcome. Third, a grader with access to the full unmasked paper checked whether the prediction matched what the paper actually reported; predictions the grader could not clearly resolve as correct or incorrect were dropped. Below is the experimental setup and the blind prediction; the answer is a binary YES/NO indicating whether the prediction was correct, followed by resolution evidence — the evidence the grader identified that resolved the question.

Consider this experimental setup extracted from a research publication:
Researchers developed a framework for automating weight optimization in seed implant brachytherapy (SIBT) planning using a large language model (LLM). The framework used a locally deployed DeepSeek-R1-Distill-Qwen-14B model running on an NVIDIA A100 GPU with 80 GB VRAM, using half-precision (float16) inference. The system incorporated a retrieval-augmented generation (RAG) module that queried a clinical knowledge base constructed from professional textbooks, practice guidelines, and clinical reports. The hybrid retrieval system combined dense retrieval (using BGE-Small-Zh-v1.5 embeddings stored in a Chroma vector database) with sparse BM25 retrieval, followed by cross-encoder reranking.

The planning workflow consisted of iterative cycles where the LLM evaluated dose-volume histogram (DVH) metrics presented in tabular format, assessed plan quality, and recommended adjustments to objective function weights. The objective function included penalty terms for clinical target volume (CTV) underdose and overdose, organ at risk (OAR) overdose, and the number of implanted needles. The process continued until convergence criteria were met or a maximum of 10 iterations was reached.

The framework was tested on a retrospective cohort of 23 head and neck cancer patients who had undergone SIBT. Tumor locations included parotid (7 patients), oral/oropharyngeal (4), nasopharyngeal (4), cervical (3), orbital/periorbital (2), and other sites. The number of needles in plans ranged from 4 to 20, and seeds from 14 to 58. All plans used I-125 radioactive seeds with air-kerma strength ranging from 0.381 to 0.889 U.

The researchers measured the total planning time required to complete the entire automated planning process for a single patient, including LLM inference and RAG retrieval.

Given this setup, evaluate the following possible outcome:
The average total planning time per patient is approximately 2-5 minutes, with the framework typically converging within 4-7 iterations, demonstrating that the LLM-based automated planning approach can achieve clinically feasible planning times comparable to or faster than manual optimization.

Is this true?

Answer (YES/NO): YES